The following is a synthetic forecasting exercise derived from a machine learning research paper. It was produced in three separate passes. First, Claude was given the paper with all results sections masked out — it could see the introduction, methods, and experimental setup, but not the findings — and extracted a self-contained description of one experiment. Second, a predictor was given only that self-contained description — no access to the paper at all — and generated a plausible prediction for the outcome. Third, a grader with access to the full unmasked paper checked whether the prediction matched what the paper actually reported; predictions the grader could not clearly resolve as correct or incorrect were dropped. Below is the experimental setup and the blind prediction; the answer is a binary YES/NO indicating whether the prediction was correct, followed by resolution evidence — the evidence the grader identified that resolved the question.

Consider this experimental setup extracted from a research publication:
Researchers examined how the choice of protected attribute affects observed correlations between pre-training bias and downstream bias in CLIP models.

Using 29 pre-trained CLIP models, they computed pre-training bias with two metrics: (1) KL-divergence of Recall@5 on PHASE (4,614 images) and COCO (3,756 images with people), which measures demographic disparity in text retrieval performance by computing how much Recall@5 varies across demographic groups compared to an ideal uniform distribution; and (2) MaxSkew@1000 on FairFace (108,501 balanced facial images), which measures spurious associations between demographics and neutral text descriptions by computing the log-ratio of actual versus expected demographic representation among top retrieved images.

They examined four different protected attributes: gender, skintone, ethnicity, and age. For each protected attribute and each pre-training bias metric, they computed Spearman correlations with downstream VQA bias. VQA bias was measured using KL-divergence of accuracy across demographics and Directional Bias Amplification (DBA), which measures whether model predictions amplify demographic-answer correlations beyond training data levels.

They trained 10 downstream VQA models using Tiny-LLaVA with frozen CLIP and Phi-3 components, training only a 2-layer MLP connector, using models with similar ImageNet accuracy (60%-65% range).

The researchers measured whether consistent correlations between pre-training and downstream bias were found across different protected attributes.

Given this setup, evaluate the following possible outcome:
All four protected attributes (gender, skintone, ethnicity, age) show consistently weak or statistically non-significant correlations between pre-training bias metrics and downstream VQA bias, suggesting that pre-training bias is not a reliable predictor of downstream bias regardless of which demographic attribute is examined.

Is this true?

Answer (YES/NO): YES